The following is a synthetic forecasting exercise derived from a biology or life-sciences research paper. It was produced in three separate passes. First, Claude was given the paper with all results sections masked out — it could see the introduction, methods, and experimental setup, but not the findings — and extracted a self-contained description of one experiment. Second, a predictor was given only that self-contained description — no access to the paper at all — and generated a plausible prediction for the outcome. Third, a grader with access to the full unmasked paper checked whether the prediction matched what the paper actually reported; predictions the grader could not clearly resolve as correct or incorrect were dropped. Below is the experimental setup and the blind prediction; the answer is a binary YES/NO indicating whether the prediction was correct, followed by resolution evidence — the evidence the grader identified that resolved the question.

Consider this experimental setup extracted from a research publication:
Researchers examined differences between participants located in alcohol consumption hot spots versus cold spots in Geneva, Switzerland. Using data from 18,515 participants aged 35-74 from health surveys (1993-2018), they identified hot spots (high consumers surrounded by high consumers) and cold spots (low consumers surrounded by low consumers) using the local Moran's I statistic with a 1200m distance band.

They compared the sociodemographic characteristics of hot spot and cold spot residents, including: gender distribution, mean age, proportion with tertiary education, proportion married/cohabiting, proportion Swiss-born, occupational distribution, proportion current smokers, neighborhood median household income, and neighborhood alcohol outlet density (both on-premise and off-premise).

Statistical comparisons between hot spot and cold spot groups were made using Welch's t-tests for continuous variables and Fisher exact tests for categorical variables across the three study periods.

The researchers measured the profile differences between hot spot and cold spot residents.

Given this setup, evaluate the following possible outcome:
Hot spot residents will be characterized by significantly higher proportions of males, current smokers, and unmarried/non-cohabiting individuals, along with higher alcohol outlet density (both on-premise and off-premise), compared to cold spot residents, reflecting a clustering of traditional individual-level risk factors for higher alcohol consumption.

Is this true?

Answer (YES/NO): NO